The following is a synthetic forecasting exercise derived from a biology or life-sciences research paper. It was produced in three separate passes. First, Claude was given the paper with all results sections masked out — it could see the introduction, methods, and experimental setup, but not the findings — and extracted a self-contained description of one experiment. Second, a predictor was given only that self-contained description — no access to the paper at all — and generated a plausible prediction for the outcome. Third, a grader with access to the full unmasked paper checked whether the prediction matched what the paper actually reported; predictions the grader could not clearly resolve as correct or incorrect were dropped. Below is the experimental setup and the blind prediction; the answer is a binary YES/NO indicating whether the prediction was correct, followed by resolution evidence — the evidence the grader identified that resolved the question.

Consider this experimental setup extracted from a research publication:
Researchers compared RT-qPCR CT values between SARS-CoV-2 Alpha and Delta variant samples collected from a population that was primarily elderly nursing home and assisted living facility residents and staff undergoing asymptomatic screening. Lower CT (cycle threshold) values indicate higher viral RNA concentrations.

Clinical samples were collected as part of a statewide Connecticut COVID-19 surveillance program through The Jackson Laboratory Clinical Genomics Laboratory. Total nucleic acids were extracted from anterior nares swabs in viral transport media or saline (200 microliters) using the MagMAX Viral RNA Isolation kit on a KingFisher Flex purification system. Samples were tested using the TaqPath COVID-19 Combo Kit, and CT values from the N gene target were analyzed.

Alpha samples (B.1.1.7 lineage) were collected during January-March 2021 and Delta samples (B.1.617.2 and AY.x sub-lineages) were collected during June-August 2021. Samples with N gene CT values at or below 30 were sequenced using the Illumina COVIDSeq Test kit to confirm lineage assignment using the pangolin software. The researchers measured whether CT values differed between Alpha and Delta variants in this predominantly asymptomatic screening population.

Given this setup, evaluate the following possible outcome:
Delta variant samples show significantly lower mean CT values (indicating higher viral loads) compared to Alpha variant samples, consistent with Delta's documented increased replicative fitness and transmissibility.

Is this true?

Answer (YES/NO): YES